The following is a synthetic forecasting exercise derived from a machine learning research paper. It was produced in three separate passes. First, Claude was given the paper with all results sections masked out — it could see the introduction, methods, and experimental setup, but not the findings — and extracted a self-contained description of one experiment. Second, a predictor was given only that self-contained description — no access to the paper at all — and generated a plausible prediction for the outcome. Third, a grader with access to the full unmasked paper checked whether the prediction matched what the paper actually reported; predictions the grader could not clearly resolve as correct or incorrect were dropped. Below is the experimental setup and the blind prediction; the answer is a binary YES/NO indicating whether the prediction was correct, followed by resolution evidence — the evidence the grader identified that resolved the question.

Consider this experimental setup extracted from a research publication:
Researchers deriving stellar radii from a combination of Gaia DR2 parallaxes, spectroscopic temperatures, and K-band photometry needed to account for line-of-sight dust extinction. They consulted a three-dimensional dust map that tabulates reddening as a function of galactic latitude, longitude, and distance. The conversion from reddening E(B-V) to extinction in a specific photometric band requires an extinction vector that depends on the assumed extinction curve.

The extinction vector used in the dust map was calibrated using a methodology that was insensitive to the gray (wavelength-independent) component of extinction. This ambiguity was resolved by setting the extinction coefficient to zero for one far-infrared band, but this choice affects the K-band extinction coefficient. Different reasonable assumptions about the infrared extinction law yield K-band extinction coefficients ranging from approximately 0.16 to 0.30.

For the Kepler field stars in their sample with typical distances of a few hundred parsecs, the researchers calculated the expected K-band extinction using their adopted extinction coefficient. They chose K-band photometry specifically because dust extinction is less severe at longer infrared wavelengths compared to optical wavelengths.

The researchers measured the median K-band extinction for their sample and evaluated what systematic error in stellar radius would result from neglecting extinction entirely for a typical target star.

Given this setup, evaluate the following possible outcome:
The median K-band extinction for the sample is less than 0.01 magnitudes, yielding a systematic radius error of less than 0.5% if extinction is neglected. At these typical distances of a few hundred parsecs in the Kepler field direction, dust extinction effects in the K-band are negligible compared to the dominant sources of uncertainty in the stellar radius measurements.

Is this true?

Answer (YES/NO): NO